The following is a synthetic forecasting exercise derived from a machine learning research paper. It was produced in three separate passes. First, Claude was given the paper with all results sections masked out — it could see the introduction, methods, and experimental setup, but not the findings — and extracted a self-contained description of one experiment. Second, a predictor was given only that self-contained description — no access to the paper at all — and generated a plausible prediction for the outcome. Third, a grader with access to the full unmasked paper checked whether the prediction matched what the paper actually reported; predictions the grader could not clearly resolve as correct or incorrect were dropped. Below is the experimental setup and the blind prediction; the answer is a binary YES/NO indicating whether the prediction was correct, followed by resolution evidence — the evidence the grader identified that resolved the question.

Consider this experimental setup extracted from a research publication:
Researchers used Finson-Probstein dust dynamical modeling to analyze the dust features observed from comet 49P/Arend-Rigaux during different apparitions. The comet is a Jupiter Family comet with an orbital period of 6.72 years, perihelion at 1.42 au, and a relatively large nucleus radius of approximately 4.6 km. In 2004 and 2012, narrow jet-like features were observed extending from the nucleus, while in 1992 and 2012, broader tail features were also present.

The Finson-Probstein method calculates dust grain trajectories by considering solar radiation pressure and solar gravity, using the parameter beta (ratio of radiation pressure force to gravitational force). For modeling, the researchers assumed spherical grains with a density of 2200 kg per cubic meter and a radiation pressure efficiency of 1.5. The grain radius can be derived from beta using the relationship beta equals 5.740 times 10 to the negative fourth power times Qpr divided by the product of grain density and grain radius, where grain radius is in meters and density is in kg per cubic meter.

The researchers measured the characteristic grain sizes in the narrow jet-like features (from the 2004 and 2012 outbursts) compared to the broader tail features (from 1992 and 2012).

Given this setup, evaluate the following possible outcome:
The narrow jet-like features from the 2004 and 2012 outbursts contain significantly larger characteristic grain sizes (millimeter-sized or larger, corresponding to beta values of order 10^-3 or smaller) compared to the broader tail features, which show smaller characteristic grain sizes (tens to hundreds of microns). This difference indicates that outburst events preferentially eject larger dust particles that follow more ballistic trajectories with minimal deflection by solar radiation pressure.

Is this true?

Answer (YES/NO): NO